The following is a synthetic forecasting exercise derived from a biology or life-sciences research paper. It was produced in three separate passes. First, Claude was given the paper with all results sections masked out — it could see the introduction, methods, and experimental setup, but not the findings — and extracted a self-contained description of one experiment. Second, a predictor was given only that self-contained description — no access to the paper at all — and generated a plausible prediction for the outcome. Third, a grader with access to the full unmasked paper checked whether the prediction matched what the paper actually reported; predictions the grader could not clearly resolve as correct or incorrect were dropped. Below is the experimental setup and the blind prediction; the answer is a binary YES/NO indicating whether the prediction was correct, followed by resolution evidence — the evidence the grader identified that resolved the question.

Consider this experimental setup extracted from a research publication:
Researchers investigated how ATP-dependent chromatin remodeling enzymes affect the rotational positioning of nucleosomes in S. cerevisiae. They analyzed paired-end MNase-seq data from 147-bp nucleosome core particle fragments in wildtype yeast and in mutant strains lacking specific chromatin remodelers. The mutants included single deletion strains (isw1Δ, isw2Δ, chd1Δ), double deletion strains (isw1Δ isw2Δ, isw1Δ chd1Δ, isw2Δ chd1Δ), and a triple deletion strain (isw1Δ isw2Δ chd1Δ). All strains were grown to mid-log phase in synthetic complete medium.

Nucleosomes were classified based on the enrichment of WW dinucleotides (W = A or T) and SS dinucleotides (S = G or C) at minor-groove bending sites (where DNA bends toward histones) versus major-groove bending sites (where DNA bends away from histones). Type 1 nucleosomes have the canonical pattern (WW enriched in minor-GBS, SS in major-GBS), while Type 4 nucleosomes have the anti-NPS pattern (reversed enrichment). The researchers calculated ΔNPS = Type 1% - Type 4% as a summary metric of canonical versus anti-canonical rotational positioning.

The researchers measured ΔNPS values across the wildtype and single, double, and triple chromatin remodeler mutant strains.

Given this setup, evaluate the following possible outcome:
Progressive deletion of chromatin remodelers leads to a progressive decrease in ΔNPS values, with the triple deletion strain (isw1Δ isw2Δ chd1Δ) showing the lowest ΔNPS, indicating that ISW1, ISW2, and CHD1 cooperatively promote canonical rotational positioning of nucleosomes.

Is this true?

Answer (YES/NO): NO